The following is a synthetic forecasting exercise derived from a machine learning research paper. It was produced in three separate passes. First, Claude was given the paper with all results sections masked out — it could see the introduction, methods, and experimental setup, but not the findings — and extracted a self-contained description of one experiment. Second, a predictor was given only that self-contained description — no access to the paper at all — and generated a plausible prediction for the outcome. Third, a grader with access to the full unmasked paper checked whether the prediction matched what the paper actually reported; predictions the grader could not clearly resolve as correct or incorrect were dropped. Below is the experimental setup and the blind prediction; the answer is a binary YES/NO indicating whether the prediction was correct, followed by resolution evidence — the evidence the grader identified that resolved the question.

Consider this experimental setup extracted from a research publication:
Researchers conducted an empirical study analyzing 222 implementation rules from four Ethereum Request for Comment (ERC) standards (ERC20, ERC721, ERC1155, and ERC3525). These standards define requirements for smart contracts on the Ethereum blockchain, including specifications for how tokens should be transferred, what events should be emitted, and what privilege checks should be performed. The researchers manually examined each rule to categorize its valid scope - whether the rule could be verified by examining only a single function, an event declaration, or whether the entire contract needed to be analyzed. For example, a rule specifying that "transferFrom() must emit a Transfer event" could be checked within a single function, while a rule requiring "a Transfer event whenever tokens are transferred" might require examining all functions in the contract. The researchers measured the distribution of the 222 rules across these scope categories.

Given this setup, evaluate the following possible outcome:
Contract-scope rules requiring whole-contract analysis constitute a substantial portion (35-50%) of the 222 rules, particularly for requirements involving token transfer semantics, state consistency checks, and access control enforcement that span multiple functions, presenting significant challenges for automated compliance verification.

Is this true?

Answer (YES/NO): NO